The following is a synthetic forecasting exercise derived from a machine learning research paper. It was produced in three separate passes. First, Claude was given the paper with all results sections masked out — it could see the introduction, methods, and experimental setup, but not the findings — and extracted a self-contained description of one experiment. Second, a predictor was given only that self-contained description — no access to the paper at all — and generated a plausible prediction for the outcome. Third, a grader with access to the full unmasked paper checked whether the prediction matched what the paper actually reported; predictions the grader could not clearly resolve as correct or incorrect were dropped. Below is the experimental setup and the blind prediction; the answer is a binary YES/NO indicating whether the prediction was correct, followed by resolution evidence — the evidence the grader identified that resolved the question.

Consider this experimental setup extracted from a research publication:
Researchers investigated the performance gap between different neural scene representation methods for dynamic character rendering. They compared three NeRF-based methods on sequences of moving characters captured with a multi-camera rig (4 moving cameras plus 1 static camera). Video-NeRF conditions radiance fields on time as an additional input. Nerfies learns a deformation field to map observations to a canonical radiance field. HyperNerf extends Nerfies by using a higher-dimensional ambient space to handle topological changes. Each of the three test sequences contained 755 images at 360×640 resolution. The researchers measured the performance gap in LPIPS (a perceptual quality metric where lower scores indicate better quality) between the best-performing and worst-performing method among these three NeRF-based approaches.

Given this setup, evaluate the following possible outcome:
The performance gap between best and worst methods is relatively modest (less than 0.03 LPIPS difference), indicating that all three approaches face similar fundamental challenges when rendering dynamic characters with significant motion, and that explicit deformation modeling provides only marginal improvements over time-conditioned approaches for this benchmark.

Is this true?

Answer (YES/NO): NO